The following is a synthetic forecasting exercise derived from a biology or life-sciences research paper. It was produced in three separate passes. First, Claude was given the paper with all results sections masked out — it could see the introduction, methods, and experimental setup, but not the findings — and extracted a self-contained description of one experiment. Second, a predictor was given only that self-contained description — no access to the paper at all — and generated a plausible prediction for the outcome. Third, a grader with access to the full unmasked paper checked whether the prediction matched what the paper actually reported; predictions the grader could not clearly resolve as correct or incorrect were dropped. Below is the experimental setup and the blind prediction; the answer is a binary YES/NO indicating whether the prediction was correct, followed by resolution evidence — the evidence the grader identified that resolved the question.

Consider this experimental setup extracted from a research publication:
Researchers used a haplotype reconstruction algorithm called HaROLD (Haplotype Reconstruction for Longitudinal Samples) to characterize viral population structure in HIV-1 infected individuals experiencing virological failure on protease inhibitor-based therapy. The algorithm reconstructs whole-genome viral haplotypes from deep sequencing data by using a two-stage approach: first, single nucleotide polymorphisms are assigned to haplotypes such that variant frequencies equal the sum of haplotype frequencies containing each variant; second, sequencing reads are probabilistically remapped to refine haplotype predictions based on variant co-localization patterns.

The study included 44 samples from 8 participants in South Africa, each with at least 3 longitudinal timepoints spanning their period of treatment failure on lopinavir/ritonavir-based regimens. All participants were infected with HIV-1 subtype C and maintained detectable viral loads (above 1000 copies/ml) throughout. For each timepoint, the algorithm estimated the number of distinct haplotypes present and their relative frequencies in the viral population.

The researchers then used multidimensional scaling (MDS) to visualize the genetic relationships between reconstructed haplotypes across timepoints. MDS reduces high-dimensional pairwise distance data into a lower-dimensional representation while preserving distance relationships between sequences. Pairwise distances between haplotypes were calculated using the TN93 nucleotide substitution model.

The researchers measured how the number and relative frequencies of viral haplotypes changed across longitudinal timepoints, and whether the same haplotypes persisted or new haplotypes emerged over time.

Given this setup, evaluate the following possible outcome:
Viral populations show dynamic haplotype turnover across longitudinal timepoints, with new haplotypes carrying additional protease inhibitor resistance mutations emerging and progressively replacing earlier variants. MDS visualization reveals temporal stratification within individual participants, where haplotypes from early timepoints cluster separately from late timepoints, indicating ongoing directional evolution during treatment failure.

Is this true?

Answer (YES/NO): NO